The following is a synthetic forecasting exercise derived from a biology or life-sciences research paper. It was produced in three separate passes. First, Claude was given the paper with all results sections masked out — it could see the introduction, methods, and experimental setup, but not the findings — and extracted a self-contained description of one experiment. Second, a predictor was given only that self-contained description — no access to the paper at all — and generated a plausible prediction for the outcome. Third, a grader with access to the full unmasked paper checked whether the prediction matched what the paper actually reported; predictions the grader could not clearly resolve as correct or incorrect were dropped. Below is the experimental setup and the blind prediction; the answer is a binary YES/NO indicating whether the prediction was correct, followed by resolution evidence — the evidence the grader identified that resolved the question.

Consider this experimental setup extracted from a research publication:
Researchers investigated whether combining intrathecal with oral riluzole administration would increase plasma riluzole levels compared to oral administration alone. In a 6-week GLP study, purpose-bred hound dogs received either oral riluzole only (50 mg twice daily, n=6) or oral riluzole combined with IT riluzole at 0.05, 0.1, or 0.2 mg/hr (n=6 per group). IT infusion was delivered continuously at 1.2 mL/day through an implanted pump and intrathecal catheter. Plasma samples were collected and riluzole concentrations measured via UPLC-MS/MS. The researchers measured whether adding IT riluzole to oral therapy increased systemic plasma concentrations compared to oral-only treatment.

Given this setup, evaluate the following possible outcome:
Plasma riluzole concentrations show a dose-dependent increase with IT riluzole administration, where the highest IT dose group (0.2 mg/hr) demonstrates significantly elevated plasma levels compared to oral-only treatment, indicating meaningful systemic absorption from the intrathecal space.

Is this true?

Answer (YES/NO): NO